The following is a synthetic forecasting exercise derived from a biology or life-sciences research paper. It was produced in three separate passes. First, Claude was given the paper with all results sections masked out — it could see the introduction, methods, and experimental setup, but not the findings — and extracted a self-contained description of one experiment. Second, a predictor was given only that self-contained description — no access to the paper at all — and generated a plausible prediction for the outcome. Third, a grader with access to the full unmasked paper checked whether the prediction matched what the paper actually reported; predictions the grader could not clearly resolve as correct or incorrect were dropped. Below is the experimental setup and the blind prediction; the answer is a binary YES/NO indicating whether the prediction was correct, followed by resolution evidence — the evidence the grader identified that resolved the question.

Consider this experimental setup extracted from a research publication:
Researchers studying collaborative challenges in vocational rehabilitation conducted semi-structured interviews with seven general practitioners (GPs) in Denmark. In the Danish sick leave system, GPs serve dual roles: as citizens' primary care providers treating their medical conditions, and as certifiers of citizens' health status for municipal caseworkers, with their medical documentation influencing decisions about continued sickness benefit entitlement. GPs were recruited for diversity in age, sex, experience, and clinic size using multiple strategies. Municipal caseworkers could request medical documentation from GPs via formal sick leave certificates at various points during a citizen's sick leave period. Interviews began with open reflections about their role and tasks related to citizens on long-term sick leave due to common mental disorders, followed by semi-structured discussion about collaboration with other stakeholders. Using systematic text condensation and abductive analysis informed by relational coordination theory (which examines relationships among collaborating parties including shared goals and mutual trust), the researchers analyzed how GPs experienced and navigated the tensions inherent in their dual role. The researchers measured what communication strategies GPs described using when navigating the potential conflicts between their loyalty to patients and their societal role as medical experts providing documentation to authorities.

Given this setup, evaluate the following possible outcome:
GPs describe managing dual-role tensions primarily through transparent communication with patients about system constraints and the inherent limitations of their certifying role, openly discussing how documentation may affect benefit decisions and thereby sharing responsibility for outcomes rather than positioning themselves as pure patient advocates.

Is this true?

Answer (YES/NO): NO